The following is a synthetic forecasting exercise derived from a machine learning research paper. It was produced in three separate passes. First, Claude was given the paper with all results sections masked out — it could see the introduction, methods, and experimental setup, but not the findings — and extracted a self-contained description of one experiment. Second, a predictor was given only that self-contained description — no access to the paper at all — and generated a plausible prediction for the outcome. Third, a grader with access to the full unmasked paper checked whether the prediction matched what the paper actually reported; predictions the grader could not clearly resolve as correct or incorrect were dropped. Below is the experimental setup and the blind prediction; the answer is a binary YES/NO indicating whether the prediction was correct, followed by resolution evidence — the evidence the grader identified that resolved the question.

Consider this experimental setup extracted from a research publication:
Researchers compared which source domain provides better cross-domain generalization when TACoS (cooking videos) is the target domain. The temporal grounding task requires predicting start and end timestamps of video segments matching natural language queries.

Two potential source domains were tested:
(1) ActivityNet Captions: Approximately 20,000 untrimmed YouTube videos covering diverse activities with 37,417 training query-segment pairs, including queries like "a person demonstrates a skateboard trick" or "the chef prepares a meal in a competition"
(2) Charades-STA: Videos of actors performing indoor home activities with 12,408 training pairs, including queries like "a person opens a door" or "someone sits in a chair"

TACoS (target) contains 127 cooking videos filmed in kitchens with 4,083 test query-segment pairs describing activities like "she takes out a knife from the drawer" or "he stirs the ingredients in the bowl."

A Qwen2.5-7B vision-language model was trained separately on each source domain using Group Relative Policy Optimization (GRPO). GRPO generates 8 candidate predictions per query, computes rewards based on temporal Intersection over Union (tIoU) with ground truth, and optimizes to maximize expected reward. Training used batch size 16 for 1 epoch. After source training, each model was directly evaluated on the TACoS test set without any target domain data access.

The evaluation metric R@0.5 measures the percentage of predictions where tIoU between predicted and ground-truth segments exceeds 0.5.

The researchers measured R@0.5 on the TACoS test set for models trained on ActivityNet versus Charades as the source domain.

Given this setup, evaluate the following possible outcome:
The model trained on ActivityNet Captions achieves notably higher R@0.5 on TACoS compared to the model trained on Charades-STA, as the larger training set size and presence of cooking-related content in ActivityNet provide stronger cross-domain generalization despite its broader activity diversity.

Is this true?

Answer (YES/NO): YES